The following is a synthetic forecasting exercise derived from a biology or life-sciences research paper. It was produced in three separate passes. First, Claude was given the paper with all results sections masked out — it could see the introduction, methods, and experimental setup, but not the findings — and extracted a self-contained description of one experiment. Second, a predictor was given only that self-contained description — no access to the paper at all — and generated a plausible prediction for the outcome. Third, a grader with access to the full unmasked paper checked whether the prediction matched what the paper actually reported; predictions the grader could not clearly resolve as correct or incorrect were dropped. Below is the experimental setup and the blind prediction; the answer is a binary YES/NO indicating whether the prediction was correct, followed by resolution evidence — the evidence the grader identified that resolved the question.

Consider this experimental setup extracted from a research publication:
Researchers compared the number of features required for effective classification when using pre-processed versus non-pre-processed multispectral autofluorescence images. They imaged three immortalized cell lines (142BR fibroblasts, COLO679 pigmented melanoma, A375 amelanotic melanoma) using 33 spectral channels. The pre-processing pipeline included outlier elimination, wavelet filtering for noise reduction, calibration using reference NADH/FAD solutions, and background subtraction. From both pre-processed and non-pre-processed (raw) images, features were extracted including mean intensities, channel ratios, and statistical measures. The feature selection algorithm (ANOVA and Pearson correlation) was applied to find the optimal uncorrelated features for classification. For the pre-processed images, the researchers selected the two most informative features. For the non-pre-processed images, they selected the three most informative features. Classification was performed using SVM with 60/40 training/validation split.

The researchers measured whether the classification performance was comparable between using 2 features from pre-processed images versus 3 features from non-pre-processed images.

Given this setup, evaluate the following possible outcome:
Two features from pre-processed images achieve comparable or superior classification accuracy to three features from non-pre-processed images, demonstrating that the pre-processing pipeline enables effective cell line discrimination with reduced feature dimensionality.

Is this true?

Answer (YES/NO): YES